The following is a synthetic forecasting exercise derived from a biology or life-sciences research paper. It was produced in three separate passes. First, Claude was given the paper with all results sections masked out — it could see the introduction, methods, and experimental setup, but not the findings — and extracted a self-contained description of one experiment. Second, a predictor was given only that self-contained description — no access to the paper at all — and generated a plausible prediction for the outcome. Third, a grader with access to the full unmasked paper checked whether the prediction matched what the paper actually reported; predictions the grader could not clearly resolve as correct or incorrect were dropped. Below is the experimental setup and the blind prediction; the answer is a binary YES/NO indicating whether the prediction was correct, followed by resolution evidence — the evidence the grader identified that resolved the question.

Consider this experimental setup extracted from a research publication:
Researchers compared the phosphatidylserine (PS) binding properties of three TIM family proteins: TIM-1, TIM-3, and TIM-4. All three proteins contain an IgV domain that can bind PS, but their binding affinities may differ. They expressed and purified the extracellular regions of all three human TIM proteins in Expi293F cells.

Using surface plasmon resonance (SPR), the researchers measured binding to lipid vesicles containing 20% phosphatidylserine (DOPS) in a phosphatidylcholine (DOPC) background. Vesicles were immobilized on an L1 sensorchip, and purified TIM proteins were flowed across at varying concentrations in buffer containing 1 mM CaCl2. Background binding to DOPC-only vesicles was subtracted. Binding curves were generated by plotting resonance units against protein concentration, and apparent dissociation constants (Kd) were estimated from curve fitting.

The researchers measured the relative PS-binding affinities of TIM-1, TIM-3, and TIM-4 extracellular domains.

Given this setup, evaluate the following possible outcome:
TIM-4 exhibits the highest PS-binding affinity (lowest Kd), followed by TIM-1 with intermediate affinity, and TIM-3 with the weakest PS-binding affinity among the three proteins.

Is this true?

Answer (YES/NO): NO